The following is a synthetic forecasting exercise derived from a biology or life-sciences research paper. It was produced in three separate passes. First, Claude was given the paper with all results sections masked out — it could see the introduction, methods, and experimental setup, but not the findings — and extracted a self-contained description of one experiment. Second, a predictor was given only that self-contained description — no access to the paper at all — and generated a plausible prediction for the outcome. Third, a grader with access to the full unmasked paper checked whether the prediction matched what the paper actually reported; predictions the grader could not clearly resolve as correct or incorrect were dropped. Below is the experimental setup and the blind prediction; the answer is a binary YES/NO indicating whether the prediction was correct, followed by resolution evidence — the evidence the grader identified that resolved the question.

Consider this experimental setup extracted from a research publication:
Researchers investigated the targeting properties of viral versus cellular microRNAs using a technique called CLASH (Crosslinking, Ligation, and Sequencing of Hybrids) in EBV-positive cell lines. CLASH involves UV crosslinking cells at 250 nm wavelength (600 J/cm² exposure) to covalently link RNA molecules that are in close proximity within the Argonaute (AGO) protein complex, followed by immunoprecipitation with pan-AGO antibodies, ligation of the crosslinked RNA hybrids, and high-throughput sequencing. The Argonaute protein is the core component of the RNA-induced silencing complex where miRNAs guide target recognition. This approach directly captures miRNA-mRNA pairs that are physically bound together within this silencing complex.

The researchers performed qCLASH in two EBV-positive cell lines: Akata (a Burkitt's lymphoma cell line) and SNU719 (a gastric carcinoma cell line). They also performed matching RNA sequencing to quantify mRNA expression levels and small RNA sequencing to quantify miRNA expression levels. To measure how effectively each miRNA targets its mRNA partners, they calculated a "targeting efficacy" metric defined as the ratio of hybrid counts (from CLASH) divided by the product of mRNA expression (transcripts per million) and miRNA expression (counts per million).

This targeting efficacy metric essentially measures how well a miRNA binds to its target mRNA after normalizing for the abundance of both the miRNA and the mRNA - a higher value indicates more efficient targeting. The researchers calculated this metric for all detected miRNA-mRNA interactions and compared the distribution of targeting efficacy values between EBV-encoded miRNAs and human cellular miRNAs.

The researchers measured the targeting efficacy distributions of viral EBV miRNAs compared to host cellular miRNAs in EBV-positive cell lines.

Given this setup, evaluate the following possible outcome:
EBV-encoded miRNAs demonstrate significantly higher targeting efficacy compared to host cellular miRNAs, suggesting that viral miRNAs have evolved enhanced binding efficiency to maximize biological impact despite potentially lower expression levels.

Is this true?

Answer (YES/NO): YES